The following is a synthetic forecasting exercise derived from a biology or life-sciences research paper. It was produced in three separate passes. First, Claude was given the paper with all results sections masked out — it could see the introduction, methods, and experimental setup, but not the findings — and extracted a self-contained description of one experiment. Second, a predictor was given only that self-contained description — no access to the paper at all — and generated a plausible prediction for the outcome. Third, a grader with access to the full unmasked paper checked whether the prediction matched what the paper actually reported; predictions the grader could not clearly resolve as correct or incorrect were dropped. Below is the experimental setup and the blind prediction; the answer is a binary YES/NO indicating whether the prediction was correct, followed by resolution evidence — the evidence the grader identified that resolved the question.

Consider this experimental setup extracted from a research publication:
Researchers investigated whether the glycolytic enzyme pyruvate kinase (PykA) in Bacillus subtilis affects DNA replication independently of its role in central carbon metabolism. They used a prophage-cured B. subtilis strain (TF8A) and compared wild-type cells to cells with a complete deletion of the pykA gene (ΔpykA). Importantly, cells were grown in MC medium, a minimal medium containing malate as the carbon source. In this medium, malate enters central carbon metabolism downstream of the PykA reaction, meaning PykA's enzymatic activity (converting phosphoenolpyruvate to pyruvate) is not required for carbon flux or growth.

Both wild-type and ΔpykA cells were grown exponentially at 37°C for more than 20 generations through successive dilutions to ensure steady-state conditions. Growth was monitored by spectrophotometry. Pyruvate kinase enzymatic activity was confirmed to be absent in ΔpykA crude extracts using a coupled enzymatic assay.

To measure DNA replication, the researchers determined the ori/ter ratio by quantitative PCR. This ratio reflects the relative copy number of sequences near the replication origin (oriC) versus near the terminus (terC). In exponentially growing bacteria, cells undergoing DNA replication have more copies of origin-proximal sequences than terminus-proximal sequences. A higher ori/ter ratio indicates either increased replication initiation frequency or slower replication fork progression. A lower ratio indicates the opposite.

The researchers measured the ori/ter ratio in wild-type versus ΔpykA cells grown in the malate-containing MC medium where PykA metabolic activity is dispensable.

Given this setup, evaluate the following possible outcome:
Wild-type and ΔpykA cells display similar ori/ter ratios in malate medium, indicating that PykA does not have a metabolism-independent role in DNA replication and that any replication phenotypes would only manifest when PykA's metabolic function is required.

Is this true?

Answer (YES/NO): NO